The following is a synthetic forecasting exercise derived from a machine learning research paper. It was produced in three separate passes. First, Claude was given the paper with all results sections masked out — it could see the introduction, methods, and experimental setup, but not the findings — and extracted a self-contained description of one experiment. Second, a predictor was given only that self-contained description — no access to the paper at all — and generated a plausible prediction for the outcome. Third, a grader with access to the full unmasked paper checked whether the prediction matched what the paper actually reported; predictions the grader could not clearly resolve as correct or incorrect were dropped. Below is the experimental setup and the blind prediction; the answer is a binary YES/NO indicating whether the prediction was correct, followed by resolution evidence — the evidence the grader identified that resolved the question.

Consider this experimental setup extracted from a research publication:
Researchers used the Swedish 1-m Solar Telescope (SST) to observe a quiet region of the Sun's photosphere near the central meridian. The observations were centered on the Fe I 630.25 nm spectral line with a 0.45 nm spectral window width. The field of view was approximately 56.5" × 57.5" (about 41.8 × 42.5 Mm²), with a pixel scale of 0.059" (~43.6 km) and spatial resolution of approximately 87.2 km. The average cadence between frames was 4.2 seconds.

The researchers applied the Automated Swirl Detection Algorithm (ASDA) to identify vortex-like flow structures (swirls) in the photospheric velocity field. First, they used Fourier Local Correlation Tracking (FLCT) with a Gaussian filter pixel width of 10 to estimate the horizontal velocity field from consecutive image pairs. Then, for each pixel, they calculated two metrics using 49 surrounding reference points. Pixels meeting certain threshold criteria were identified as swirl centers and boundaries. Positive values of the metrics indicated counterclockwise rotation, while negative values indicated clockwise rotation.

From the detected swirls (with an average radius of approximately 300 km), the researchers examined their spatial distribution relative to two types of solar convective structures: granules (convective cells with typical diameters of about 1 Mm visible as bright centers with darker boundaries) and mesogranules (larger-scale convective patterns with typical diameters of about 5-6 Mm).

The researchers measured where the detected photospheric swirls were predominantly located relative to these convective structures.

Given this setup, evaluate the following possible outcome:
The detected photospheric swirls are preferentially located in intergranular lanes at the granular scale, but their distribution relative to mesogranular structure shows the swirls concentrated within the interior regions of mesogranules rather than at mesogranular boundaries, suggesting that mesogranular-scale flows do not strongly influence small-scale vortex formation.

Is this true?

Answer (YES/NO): NO